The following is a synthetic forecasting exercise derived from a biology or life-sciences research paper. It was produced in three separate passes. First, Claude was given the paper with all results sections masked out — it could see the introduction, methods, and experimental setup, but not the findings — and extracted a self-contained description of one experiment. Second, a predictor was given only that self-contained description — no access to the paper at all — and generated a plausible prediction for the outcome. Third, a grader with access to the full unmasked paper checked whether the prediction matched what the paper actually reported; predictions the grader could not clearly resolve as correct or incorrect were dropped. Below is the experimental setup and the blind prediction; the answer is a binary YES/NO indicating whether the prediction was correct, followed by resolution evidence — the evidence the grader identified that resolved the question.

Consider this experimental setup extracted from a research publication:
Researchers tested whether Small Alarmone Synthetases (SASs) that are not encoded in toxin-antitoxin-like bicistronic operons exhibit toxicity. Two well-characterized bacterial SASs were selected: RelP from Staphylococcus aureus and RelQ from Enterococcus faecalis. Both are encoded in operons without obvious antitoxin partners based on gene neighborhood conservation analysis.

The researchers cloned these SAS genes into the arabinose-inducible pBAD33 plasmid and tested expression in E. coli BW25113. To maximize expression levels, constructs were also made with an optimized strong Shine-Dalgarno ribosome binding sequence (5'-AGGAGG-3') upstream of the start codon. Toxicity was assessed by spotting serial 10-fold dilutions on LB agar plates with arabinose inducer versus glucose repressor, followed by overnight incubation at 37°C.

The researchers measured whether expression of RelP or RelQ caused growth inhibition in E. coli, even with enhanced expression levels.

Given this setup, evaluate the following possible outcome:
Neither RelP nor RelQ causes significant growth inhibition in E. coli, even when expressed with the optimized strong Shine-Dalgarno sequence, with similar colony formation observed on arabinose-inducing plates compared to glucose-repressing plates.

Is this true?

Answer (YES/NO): YES